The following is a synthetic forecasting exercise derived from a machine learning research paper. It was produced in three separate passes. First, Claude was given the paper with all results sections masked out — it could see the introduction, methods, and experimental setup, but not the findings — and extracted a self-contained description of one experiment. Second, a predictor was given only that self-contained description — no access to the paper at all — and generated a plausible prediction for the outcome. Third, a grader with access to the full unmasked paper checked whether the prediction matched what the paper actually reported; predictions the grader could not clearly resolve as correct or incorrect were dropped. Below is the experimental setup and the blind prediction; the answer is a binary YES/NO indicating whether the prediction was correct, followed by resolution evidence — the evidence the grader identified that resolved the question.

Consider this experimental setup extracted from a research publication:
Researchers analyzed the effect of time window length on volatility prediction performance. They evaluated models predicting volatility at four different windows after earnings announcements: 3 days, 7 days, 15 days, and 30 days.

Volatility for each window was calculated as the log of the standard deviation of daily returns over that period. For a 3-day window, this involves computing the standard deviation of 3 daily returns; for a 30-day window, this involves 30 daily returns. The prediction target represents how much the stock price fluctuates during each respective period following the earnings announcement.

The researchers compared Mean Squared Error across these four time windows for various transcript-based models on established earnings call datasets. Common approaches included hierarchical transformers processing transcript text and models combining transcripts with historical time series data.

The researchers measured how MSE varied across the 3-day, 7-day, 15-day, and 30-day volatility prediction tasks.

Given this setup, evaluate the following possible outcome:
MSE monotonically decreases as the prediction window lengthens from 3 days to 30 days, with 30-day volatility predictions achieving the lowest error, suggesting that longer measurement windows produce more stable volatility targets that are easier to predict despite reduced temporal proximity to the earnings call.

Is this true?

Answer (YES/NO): YES